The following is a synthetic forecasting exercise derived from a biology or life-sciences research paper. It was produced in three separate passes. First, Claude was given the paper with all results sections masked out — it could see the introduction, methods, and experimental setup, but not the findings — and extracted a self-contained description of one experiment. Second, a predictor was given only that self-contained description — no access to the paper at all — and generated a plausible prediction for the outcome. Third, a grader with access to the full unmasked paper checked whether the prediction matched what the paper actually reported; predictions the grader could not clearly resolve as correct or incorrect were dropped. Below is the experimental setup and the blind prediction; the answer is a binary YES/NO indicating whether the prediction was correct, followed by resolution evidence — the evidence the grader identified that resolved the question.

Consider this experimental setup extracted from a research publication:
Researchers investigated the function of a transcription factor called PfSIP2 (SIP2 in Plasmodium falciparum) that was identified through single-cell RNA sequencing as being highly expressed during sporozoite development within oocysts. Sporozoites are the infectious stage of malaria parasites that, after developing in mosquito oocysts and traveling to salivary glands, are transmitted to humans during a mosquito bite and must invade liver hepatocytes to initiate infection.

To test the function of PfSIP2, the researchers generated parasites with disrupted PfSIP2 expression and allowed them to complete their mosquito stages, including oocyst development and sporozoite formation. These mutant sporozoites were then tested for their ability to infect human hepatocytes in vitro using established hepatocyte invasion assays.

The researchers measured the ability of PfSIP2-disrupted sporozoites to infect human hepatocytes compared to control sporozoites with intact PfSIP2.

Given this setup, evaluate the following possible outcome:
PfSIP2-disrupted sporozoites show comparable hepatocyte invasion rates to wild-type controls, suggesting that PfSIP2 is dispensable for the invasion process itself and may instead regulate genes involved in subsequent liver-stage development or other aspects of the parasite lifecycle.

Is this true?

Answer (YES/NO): NO